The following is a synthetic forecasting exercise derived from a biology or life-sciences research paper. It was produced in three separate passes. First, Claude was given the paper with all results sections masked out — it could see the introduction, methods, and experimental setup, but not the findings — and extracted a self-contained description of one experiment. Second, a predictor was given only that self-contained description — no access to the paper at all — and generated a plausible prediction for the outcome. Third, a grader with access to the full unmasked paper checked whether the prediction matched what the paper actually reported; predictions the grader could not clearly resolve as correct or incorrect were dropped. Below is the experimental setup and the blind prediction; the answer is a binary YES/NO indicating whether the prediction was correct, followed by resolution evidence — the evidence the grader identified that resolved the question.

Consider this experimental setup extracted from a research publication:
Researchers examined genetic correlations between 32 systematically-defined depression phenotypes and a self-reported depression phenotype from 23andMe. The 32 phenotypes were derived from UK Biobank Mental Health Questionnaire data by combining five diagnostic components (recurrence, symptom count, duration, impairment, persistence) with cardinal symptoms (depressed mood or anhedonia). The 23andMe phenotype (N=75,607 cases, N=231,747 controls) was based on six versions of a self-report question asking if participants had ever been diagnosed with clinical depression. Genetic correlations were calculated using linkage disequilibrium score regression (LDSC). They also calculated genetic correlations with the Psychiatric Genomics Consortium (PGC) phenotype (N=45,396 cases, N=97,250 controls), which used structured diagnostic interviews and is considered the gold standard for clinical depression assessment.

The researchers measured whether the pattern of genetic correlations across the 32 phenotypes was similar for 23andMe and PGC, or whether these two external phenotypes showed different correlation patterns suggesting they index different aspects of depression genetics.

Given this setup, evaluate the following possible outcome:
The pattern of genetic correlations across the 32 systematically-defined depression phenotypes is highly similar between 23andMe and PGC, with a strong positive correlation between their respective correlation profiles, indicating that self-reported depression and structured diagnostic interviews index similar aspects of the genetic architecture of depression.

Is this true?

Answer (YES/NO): NO